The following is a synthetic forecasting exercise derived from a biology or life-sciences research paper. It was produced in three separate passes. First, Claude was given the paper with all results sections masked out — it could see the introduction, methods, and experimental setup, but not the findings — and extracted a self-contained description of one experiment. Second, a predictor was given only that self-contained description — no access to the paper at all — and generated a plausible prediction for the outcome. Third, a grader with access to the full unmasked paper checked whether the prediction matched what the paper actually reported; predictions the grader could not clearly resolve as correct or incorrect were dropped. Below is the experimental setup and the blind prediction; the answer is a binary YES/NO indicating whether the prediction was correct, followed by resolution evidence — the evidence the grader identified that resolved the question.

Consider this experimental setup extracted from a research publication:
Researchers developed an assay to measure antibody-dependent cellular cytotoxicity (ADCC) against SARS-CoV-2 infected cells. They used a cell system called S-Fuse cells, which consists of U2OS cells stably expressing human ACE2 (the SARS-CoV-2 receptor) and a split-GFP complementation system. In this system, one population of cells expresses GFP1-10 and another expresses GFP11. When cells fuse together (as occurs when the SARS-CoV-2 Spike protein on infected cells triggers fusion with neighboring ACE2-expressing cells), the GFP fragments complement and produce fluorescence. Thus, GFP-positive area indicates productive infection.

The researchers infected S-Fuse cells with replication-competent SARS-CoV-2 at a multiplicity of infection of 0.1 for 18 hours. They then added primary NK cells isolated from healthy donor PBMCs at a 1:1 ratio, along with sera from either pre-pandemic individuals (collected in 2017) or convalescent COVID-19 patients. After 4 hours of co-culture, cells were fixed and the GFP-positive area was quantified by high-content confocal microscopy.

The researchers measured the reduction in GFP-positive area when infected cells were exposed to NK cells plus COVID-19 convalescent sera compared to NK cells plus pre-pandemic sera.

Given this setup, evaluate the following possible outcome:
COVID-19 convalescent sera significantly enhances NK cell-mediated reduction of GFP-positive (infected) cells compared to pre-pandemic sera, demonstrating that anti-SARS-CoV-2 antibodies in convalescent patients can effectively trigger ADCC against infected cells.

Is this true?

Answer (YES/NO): YES